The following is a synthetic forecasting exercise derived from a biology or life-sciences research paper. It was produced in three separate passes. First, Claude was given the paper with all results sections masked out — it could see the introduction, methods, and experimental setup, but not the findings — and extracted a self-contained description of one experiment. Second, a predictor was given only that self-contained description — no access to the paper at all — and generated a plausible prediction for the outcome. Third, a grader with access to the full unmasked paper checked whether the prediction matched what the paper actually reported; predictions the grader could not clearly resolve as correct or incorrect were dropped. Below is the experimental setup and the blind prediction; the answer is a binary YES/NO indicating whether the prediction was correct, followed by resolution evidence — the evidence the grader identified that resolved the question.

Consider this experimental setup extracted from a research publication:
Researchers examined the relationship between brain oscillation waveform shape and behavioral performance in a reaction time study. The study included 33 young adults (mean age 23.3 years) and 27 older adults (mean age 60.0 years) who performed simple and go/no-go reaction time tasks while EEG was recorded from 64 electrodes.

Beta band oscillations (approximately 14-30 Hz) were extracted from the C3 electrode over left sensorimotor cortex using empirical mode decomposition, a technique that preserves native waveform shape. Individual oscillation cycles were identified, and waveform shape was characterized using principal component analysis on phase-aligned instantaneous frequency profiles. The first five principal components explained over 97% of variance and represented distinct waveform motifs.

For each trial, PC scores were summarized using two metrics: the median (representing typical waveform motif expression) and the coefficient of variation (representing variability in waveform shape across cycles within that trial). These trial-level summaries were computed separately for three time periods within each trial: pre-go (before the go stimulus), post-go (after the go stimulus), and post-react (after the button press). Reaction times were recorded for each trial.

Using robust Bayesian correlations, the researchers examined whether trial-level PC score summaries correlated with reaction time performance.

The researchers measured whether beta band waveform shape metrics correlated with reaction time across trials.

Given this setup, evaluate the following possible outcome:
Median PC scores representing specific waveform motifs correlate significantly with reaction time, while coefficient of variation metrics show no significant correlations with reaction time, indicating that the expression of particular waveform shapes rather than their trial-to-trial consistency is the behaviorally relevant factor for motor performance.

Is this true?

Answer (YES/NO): NO